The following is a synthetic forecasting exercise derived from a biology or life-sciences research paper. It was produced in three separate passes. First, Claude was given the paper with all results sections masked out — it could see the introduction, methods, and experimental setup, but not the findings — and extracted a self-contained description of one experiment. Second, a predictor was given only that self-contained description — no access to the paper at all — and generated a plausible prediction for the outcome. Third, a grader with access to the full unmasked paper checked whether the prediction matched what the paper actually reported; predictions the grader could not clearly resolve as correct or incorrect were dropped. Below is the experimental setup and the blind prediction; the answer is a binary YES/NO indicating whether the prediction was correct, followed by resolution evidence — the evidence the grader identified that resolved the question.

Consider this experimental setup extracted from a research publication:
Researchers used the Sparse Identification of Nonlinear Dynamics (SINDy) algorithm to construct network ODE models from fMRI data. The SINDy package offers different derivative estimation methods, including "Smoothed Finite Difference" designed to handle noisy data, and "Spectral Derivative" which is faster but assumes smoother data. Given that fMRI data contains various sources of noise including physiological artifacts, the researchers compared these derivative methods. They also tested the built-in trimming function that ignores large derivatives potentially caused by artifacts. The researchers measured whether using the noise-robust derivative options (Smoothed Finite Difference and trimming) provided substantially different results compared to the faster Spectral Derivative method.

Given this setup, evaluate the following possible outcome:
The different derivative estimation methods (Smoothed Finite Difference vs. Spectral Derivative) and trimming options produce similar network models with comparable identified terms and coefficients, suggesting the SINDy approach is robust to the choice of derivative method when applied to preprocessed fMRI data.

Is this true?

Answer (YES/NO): YES